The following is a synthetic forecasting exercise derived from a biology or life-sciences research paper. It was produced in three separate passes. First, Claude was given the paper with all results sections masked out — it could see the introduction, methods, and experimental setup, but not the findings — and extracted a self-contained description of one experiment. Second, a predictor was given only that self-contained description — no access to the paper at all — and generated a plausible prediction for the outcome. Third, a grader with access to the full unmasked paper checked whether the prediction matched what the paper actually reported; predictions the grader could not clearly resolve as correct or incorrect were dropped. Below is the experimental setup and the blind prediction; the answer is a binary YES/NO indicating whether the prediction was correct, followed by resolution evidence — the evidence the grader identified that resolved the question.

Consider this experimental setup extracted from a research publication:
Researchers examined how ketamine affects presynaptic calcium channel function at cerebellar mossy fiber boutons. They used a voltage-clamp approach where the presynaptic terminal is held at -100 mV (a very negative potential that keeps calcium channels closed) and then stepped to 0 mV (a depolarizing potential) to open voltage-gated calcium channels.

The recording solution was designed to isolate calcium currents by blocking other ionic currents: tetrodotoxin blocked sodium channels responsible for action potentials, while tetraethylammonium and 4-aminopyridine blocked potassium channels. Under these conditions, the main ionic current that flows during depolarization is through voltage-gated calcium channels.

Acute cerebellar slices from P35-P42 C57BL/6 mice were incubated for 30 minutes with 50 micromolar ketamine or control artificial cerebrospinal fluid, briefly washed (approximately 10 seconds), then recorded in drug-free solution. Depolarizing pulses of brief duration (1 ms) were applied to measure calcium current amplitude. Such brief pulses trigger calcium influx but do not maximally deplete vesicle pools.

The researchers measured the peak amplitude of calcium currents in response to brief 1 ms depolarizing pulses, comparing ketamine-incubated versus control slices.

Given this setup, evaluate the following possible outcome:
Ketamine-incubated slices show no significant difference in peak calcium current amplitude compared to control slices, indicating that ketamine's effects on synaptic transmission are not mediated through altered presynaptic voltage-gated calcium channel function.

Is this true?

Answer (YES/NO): NO